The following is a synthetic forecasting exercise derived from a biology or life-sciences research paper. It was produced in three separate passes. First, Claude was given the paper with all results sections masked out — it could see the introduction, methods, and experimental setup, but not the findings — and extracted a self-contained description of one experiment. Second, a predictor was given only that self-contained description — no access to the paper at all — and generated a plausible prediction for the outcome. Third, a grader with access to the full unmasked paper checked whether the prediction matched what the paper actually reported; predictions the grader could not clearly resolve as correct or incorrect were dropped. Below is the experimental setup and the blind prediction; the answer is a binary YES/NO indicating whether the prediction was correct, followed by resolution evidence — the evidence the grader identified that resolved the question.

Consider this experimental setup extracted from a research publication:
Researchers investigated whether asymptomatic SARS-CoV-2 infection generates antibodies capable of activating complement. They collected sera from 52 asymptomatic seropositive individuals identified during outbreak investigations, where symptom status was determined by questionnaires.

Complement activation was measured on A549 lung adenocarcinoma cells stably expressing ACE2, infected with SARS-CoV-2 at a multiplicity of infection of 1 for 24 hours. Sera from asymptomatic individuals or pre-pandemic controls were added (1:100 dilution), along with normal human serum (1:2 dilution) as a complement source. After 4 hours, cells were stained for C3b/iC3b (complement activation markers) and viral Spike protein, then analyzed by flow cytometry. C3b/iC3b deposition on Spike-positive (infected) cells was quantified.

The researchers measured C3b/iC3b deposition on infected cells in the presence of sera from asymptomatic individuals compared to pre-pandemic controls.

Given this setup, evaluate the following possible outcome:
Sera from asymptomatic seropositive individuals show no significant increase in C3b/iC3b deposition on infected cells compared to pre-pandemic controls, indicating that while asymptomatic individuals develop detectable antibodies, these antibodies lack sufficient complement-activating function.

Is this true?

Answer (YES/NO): NO